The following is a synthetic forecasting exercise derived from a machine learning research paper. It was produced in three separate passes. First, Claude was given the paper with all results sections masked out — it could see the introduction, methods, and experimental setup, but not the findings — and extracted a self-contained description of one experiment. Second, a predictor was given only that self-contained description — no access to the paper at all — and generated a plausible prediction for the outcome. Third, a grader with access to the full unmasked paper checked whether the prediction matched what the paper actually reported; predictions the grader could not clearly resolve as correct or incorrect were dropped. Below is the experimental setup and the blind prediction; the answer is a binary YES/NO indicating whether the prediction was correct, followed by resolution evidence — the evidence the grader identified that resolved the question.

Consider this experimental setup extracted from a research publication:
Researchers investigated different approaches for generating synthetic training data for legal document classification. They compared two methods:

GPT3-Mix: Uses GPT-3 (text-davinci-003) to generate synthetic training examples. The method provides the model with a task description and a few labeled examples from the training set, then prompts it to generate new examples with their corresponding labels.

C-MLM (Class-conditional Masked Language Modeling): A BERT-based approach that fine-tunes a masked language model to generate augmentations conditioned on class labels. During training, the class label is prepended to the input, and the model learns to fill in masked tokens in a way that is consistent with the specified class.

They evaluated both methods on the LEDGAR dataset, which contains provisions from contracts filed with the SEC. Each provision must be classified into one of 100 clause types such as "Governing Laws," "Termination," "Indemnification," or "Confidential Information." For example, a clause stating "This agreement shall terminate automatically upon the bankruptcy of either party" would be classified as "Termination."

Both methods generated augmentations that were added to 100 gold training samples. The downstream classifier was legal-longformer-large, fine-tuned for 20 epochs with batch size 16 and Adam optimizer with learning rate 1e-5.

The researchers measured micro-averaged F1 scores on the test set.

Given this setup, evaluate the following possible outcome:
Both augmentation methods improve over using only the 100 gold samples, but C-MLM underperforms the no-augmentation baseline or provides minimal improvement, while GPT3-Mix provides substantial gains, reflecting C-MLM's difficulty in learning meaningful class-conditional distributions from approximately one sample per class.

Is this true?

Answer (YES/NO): NO